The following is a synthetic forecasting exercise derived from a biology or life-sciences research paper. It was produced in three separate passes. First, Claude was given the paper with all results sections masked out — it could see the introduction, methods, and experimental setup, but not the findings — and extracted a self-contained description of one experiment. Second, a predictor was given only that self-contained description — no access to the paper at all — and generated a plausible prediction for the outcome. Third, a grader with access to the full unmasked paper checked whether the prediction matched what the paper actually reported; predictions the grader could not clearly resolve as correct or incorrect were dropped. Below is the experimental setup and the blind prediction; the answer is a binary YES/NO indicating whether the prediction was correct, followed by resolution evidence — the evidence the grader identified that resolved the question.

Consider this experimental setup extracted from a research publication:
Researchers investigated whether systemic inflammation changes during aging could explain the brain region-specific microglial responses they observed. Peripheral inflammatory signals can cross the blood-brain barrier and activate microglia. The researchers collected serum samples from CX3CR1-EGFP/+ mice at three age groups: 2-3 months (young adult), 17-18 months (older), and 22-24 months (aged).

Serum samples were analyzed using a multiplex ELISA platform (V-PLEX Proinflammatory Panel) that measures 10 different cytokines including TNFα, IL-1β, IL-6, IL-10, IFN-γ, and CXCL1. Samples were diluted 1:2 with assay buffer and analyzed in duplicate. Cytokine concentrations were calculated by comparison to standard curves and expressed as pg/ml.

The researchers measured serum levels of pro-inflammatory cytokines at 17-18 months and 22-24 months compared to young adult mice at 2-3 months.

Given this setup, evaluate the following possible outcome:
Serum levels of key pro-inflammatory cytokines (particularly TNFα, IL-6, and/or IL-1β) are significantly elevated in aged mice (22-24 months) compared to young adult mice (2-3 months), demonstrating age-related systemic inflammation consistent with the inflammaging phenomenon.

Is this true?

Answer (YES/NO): YES